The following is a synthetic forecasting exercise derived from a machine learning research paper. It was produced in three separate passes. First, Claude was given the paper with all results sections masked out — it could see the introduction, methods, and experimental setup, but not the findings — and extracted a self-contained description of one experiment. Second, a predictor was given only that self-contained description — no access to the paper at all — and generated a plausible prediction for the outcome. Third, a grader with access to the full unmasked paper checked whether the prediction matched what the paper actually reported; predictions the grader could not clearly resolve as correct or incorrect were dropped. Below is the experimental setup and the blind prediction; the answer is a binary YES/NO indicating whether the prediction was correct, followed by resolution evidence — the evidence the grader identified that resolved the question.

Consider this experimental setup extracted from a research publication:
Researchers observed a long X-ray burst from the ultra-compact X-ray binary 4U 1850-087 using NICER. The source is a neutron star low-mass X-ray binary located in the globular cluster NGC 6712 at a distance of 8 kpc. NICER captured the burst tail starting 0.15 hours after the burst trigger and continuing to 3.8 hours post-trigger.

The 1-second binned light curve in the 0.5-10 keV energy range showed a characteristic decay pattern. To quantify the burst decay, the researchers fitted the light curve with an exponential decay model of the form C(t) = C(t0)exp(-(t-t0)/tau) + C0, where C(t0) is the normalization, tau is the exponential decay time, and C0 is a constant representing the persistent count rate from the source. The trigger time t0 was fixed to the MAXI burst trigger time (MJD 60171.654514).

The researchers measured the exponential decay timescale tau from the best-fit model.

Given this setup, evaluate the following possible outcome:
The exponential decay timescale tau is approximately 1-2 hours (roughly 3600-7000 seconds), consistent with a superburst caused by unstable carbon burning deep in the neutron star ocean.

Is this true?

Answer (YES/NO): NO